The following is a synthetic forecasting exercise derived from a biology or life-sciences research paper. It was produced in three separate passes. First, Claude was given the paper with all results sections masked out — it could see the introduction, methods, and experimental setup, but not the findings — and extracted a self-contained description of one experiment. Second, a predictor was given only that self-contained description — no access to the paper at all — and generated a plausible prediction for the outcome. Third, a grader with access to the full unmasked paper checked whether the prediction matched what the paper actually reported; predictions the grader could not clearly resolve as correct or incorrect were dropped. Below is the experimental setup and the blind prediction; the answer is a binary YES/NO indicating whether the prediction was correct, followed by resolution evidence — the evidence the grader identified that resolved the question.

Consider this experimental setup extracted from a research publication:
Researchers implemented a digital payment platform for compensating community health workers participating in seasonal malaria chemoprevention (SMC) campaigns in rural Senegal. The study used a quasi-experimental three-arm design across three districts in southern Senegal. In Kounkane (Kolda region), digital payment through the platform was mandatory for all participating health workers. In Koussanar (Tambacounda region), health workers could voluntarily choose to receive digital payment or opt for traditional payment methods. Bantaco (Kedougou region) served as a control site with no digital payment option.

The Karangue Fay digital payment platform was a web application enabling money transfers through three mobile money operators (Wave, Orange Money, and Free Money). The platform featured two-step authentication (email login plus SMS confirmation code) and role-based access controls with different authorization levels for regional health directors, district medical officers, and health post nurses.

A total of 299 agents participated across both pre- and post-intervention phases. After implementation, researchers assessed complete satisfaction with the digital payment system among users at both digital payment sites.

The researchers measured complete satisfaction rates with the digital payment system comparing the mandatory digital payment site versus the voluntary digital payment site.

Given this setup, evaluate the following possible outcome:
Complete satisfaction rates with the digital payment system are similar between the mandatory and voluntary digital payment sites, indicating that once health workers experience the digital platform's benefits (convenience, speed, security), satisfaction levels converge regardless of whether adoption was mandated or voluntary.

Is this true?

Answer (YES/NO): YES